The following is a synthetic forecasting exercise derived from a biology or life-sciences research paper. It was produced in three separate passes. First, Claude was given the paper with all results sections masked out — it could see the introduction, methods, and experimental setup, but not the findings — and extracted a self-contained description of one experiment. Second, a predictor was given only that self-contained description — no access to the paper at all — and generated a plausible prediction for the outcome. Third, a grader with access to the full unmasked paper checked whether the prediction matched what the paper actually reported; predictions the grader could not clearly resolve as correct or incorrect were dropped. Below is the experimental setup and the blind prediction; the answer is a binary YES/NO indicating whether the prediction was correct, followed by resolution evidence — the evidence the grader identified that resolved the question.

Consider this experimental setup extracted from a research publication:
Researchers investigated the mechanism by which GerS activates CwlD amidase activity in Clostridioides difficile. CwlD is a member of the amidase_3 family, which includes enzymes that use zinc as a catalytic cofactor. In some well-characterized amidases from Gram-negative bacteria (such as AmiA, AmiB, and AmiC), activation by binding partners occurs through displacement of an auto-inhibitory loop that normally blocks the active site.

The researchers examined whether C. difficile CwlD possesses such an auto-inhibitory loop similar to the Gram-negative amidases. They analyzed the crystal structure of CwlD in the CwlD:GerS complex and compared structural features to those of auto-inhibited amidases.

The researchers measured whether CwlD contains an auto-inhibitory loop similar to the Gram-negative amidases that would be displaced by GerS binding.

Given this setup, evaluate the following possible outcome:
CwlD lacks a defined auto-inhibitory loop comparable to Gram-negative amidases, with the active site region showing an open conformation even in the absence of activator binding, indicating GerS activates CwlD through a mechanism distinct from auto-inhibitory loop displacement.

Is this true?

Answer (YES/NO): YES